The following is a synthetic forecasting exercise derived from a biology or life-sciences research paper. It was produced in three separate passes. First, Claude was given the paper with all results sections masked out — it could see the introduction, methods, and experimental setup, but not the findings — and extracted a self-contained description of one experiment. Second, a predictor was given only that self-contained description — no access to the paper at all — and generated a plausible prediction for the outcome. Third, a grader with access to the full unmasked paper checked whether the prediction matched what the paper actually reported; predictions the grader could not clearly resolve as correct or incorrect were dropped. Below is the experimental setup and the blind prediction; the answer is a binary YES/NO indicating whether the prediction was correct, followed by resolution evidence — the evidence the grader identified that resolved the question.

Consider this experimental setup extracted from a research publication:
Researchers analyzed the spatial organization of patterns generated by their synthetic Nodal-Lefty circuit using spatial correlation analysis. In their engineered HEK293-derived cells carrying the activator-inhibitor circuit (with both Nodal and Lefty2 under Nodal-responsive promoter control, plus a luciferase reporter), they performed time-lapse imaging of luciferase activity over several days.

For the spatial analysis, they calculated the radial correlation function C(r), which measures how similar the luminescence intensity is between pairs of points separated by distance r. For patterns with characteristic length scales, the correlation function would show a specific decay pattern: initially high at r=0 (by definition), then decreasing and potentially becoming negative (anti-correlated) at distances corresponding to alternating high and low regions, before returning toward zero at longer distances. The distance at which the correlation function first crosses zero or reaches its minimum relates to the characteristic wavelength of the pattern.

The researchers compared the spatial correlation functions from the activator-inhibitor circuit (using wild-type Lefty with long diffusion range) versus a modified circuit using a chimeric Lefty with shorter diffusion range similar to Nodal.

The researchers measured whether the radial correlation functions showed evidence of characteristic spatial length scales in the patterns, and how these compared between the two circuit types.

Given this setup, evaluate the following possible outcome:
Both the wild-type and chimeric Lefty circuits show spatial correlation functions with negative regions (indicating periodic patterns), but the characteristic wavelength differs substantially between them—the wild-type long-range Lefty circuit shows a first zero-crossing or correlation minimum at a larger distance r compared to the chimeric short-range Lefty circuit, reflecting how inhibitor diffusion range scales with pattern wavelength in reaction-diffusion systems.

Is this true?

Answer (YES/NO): NO